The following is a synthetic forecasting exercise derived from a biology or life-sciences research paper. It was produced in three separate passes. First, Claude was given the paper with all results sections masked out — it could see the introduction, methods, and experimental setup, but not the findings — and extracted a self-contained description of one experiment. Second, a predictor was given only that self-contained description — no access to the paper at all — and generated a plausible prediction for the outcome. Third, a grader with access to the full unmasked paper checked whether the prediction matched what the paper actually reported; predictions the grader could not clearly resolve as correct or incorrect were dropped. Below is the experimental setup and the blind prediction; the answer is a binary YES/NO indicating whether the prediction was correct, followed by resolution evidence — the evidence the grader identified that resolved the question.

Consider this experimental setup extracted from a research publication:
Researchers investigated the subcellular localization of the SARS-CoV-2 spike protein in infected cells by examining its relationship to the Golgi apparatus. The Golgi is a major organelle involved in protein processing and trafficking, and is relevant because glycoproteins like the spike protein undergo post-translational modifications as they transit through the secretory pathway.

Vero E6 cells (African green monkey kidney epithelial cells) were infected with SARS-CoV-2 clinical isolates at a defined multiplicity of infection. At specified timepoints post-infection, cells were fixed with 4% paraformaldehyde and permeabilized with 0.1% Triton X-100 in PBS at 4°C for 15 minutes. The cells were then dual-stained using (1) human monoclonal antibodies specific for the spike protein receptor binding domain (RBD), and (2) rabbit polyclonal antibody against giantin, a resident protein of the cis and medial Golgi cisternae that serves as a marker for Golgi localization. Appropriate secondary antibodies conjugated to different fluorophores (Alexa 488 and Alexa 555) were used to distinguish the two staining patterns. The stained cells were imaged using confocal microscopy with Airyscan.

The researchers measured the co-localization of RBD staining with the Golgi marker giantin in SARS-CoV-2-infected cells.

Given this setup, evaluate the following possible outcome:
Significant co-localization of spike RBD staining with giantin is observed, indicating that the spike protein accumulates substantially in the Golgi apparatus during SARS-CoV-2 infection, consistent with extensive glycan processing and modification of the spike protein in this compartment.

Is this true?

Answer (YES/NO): YES